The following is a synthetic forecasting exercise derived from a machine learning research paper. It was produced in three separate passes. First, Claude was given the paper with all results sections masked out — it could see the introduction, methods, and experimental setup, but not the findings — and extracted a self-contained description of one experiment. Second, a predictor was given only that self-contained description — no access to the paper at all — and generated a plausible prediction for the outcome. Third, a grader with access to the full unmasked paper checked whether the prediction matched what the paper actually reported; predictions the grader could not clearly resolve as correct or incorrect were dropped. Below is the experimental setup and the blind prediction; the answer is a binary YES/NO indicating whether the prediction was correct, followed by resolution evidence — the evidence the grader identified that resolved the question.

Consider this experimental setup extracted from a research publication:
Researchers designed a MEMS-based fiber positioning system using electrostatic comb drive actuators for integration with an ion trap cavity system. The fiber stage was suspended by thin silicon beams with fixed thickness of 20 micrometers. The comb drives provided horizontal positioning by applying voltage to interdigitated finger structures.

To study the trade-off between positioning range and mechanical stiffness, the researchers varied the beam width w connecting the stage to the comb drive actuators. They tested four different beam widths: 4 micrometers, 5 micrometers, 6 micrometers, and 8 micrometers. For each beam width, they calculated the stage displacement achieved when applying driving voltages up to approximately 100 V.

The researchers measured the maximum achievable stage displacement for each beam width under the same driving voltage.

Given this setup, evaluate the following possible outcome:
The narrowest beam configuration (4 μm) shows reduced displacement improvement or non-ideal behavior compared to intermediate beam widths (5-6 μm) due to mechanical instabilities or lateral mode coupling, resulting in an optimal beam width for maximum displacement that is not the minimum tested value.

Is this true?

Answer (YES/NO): NO